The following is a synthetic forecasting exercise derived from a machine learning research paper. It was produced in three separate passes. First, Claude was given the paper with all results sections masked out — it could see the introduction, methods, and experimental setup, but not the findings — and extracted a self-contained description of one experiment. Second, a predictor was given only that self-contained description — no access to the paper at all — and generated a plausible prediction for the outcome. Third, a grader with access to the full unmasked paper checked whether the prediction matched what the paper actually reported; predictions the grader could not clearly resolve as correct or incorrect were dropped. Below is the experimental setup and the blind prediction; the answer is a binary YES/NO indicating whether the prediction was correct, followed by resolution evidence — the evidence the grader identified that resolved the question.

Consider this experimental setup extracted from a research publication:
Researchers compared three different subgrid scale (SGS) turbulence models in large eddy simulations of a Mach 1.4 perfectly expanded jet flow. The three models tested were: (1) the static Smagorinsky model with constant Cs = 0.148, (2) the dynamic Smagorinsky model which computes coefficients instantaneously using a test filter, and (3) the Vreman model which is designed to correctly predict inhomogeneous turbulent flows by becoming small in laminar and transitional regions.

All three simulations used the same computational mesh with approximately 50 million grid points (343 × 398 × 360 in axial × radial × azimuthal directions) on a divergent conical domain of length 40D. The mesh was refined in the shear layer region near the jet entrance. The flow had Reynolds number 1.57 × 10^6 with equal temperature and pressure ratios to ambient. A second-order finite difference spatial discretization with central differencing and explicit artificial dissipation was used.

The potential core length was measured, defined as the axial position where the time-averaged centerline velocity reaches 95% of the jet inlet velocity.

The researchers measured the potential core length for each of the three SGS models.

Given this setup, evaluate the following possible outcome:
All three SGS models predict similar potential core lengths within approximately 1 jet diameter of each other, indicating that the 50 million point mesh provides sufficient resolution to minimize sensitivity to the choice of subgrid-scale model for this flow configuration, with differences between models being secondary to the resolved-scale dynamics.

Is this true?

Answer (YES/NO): YES